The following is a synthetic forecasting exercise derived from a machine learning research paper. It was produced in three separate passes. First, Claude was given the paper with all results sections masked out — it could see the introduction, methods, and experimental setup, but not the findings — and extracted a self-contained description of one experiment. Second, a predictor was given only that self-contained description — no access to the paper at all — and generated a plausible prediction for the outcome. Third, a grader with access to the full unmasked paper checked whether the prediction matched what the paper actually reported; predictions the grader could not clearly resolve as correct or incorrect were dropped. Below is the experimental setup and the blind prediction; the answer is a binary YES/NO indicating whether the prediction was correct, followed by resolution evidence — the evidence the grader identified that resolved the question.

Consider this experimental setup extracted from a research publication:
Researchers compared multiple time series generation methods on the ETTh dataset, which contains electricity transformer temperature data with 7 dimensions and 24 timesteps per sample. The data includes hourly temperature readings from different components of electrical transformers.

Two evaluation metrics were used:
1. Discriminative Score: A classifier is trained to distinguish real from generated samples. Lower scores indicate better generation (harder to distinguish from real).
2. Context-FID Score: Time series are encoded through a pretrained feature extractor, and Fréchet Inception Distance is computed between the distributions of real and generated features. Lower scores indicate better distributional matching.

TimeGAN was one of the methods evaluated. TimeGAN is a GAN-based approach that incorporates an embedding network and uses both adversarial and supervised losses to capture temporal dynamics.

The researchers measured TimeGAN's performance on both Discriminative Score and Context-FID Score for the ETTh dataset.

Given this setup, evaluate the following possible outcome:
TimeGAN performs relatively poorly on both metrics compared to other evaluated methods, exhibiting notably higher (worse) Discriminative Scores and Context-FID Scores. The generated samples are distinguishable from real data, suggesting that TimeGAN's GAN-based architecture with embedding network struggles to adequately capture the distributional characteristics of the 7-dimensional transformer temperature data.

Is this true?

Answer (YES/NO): NO